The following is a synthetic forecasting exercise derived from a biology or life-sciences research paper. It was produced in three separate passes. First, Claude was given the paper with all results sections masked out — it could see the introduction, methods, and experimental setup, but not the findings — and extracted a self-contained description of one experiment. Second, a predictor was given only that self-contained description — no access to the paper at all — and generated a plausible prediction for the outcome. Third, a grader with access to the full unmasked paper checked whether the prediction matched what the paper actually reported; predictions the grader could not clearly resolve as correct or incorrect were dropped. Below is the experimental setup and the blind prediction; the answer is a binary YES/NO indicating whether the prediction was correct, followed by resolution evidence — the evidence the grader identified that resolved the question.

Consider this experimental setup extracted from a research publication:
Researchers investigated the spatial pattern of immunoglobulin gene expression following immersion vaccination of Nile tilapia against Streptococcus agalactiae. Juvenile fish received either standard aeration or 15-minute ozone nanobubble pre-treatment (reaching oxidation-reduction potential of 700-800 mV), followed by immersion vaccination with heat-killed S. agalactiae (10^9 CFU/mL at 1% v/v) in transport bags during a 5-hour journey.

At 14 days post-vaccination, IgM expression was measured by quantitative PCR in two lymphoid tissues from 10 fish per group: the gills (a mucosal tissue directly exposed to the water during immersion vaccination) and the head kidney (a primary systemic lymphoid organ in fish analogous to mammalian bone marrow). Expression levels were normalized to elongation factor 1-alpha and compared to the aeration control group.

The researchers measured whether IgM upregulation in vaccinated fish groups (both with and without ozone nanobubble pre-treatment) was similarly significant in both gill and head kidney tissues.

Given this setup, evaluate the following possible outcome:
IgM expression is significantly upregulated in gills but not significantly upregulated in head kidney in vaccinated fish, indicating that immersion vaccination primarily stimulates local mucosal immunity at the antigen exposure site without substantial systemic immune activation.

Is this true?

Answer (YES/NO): YES